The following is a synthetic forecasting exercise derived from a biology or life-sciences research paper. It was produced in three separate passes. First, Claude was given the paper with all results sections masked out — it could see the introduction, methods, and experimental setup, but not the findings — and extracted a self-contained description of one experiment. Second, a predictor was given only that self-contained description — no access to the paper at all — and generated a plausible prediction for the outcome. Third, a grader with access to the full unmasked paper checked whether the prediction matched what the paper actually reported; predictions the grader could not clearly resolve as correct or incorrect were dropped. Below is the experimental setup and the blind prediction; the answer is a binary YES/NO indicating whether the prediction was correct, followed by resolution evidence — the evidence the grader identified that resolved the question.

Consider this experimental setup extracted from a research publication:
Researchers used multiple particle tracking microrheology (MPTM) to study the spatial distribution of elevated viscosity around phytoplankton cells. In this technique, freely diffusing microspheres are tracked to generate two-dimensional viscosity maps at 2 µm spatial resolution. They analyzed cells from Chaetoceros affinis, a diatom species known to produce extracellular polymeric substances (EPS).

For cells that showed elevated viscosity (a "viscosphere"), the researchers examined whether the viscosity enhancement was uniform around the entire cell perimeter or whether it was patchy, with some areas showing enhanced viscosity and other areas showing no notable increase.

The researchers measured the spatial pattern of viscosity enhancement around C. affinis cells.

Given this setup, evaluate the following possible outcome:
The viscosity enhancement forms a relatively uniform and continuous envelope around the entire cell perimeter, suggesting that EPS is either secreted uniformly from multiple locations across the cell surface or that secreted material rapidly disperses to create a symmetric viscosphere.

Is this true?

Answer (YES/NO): NO